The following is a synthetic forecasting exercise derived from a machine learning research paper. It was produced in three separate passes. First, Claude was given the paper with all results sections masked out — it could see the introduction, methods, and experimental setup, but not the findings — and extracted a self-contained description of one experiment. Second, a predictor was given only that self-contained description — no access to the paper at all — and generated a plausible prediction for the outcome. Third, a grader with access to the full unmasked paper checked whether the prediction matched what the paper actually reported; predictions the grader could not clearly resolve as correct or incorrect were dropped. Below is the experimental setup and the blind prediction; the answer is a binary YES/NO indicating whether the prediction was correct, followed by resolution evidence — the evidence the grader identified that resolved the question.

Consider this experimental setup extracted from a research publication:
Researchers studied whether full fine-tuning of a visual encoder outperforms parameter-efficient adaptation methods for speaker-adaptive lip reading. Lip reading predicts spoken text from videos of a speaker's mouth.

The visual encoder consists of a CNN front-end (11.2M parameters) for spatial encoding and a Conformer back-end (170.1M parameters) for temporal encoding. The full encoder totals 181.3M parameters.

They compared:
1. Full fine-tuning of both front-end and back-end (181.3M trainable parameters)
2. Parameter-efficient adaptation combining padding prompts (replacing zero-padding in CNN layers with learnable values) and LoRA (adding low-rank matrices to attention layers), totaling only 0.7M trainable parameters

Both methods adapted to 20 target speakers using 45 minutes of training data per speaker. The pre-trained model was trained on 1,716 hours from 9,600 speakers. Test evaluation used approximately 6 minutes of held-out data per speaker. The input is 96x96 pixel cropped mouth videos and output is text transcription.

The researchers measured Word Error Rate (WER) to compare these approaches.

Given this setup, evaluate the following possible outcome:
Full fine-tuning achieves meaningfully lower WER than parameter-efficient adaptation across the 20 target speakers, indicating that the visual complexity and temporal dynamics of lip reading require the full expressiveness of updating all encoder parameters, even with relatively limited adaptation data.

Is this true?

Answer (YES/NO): YES